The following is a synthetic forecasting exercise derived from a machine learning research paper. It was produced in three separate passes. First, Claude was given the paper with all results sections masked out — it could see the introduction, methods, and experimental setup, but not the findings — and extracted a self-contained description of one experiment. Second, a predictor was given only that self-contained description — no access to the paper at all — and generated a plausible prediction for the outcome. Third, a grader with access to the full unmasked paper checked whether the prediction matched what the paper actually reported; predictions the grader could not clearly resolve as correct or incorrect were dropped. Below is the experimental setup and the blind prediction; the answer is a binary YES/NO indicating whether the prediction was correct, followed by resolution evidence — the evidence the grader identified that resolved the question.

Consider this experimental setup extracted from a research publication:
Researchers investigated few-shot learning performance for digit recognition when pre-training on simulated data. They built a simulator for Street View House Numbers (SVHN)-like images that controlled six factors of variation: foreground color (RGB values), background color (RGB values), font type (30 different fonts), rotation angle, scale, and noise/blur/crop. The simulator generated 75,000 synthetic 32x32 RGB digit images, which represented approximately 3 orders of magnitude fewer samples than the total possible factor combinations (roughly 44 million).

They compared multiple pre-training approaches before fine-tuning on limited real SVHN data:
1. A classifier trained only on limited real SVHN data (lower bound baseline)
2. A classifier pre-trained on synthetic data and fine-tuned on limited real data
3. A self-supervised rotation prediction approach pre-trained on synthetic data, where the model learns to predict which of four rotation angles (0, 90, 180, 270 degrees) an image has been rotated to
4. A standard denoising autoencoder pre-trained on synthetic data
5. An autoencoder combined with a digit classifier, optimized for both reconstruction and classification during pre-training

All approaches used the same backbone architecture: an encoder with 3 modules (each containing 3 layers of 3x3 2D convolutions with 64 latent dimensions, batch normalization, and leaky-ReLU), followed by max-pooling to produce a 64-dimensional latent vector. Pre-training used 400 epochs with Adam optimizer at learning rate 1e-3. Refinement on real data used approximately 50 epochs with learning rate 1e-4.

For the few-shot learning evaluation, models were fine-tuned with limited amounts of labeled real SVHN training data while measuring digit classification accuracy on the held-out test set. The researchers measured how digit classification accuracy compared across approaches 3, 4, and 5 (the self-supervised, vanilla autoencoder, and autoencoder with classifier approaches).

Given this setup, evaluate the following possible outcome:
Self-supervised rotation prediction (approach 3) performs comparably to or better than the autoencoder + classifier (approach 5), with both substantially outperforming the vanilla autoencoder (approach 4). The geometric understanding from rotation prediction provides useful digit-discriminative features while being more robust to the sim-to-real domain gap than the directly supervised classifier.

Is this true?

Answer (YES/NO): NO